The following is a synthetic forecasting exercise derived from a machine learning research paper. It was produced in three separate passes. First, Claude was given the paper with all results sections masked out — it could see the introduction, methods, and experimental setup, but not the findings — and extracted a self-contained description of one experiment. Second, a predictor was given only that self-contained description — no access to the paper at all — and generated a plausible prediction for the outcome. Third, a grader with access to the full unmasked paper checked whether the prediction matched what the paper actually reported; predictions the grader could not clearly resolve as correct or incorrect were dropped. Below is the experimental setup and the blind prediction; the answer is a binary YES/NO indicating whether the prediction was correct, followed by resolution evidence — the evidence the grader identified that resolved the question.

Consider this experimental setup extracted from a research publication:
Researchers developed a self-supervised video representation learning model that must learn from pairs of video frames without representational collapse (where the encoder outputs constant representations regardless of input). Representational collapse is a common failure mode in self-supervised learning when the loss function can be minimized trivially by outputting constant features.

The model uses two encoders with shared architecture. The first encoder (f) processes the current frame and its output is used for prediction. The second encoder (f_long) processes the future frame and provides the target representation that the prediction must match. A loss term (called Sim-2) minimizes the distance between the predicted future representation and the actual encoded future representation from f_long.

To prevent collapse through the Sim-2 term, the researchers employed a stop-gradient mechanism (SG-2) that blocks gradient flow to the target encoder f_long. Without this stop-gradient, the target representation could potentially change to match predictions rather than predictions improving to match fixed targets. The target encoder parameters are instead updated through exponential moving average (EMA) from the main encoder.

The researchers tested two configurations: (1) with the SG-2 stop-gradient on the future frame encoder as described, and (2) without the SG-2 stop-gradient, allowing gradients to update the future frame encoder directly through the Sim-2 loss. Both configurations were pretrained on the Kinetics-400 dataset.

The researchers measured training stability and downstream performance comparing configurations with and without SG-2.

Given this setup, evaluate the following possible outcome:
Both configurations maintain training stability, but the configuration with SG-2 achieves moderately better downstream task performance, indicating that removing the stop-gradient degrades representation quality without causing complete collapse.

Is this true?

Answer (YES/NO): NO